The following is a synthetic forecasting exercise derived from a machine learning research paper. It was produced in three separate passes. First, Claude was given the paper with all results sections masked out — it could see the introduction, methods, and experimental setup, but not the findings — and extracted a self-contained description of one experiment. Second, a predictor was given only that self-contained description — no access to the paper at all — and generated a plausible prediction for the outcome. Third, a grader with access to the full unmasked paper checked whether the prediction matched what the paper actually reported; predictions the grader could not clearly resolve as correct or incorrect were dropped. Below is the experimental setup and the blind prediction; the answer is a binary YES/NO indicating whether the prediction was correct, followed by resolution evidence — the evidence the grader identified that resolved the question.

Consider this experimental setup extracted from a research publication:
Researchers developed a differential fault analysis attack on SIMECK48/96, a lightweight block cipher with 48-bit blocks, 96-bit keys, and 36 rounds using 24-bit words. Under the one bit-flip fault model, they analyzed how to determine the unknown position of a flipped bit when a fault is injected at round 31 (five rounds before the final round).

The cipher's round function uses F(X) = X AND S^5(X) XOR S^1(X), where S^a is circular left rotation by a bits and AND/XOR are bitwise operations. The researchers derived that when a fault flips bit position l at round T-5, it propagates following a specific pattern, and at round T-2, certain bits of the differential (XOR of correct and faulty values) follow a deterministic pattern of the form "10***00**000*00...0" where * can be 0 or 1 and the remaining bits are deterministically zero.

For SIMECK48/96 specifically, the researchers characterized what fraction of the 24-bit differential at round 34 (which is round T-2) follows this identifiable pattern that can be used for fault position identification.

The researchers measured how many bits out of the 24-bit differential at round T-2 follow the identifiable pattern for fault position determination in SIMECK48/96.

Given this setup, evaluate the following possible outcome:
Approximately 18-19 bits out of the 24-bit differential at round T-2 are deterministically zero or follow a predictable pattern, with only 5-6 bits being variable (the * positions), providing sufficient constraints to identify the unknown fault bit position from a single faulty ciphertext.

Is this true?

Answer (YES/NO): NO